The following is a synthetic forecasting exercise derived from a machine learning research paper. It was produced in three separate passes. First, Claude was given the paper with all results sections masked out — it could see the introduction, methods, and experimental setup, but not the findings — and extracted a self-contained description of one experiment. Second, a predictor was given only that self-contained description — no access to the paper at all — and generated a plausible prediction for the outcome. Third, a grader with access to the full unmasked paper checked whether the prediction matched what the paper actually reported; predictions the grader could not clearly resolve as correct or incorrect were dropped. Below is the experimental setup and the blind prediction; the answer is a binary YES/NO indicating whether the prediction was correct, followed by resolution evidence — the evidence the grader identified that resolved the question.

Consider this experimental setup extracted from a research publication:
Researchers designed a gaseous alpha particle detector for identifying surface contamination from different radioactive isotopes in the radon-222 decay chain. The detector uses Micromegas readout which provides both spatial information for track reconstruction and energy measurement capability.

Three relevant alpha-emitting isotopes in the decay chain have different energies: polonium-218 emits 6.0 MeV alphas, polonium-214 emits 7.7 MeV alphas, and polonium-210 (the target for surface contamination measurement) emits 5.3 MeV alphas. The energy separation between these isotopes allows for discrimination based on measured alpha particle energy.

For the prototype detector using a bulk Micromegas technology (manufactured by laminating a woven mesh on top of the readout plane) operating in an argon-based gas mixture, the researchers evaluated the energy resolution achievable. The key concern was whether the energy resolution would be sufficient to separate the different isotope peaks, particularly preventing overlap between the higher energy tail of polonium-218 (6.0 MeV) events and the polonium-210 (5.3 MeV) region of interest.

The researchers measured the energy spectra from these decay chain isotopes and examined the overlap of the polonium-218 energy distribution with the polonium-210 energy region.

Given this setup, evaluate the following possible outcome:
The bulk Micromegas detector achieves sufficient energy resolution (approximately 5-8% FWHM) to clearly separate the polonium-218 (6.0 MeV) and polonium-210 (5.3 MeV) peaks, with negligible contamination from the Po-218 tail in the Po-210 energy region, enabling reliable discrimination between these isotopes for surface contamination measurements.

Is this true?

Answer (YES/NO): NO